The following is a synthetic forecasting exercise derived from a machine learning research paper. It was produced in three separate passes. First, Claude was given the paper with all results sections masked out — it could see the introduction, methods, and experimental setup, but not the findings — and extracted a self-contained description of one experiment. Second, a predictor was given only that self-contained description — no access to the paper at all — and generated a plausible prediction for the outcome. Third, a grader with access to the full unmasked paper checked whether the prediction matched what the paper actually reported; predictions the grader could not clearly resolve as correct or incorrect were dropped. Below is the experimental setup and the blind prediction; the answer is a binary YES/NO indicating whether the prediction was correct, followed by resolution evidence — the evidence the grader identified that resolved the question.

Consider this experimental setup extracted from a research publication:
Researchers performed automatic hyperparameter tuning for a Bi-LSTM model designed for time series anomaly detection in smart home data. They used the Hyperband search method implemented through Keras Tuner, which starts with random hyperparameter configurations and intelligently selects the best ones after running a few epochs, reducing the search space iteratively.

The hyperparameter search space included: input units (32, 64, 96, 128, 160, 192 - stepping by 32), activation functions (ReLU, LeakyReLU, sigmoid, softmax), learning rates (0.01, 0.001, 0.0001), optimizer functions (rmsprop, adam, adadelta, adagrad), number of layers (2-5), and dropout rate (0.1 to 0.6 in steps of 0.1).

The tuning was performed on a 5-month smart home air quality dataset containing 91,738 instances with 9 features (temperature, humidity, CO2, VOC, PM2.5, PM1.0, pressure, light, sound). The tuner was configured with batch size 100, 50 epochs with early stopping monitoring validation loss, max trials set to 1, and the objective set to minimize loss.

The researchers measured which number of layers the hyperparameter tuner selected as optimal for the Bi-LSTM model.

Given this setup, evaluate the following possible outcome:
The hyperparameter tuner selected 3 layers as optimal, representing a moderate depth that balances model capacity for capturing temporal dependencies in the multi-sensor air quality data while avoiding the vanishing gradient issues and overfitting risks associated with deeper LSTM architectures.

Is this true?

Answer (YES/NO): NO